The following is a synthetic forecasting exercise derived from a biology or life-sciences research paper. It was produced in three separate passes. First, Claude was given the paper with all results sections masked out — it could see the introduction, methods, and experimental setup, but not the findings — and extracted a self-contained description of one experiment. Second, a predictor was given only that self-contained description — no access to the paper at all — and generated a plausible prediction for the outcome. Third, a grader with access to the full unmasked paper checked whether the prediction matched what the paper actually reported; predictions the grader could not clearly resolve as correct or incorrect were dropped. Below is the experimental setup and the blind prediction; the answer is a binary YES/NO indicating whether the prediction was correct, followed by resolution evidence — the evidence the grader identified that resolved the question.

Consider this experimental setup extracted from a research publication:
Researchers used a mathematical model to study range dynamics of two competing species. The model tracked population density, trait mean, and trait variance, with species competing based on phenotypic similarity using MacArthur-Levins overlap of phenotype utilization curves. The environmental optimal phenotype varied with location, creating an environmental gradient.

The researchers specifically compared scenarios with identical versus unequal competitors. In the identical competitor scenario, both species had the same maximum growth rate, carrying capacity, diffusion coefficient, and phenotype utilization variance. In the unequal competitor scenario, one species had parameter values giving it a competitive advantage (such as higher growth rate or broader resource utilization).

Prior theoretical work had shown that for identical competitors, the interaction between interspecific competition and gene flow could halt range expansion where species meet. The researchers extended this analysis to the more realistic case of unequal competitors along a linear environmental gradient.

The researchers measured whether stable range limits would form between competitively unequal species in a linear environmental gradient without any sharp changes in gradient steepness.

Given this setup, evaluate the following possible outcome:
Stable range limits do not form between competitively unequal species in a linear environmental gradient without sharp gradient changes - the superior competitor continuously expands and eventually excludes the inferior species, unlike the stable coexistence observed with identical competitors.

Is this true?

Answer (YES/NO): NO